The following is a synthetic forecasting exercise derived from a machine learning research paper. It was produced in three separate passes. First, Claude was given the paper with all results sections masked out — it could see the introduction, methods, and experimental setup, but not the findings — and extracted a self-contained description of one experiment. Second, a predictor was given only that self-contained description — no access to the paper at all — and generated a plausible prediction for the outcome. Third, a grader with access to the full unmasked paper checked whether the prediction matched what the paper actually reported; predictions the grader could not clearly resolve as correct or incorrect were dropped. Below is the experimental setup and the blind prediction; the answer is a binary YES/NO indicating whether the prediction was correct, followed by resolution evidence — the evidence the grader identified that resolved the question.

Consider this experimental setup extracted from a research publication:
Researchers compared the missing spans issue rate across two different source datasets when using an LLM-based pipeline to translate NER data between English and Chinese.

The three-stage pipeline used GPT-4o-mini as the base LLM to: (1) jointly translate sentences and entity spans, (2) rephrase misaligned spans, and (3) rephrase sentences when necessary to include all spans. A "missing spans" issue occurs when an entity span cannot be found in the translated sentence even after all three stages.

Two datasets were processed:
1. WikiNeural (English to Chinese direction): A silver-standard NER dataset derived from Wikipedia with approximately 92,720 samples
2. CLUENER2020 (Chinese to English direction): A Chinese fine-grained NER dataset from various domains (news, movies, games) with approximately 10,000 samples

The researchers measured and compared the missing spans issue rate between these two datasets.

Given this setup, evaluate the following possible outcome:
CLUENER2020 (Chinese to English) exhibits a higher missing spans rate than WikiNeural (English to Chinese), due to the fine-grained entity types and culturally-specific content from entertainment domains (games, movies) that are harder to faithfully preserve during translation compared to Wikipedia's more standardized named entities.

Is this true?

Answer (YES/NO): YES